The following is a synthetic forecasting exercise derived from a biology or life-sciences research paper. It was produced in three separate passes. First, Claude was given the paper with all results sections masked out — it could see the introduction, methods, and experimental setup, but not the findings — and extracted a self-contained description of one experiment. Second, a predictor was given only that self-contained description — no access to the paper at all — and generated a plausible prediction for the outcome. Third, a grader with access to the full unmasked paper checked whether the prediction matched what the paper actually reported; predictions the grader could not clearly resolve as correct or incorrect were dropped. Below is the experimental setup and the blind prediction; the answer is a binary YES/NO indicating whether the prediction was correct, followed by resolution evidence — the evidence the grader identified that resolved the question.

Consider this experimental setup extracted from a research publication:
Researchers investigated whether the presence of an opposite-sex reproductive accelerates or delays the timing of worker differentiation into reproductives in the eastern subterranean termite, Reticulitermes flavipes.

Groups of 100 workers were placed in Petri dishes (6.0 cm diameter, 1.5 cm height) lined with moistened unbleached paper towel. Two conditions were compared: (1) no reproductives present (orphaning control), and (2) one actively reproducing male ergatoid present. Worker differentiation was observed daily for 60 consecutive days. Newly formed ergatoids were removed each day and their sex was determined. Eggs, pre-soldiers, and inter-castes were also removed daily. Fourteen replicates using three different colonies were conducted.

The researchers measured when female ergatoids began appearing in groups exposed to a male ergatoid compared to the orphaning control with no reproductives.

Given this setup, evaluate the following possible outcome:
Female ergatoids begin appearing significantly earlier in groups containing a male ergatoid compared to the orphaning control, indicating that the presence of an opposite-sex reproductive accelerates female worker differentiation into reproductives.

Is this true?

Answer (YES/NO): YES